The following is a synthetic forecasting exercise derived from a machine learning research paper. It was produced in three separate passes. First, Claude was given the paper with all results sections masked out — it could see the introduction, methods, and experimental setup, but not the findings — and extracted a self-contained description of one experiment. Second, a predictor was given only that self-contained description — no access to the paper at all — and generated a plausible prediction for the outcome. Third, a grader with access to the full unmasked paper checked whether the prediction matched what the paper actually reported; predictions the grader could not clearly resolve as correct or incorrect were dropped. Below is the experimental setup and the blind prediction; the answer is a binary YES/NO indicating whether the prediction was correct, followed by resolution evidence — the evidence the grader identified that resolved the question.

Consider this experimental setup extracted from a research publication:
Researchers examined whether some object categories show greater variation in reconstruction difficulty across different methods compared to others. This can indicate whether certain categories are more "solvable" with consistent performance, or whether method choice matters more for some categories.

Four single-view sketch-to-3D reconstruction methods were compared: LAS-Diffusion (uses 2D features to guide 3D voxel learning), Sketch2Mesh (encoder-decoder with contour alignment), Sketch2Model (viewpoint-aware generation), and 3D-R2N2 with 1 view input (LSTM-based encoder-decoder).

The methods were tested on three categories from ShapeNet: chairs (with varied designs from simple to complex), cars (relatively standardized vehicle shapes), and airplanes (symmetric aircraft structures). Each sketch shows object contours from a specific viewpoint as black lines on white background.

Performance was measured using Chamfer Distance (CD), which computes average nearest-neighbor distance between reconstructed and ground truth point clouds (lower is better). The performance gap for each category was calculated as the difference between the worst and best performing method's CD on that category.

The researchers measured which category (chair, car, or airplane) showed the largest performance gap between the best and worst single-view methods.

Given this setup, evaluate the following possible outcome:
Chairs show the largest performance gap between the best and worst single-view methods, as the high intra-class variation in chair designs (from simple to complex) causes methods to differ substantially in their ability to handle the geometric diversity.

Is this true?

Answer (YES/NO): NO